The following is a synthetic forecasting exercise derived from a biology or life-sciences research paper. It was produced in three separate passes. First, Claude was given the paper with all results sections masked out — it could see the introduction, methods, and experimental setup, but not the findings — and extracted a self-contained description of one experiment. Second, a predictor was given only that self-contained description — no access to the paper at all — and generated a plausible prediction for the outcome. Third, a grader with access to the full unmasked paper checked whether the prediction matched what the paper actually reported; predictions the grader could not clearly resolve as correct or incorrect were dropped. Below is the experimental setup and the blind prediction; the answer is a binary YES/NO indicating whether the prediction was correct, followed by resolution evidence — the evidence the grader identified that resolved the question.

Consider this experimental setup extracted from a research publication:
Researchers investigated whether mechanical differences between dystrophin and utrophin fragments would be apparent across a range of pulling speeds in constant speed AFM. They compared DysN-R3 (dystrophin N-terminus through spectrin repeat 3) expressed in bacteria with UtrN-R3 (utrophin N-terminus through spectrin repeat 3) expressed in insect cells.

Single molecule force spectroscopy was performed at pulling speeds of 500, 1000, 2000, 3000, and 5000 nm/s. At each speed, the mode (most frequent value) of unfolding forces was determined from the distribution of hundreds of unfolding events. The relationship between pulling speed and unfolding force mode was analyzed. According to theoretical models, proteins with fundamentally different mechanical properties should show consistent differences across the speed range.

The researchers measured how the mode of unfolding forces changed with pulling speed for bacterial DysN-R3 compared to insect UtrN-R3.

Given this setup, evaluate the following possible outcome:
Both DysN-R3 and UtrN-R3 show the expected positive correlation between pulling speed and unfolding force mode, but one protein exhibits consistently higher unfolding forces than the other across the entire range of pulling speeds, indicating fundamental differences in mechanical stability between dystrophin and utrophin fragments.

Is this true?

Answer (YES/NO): YES